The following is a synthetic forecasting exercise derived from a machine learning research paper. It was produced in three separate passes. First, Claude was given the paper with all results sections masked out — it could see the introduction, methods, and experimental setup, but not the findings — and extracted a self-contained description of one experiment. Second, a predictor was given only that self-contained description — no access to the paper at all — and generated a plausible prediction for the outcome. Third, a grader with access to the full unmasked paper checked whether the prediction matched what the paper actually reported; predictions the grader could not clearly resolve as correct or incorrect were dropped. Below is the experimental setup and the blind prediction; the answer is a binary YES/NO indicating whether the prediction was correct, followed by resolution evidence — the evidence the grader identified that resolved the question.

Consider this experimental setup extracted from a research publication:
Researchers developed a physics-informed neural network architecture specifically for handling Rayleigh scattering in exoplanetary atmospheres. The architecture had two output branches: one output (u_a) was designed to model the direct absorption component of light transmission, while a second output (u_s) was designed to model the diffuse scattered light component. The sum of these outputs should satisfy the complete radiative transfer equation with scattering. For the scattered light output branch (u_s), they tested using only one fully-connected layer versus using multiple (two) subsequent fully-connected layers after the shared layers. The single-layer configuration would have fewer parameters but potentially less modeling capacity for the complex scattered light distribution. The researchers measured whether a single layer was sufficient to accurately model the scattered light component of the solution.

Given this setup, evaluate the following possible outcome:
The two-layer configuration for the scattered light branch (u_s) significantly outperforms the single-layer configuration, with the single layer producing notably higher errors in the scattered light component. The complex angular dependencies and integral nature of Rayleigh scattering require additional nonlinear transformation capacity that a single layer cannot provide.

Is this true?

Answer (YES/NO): YES